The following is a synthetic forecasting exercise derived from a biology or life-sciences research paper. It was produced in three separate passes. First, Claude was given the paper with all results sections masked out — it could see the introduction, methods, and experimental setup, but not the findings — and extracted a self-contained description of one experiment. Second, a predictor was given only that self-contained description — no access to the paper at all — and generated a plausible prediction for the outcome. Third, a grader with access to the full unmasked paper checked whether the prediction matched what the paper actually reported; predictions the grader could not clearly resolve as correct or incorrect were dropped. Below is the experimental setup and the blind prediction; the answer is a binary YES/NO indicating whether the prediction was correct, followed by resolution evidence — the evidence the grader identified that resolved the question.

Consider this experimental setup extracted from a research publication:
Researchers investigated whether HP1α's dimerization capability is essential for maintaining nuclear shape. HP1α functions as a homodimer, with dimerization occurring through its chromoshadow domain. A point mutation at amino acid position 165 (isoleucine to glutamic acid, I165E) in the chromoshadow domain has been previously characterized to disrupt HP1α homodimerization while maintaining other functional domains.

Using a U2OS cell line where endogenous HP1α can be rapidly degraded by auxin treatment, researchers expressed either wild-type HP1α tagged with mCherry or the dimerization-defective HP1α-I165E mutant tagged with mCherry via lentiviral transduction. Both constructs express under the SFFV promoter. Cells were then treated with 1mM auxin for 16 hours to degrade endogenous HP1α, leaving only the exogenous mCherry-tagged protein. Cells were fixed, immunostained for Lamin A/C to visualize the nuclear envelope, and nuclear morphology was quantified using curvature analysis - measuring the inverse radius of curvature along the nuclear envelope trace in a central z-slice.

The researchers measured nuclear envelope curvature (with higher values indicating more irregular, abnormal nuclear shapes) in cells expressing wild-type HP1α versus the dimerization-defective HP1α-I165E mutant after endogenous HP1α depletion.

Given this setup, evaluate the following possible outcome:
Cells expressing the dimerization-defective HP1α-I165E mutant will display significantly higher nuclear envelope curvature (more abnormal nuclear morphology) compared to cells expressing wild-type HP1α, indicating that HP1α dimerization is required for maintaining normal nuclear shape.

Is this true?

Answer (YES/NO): YES